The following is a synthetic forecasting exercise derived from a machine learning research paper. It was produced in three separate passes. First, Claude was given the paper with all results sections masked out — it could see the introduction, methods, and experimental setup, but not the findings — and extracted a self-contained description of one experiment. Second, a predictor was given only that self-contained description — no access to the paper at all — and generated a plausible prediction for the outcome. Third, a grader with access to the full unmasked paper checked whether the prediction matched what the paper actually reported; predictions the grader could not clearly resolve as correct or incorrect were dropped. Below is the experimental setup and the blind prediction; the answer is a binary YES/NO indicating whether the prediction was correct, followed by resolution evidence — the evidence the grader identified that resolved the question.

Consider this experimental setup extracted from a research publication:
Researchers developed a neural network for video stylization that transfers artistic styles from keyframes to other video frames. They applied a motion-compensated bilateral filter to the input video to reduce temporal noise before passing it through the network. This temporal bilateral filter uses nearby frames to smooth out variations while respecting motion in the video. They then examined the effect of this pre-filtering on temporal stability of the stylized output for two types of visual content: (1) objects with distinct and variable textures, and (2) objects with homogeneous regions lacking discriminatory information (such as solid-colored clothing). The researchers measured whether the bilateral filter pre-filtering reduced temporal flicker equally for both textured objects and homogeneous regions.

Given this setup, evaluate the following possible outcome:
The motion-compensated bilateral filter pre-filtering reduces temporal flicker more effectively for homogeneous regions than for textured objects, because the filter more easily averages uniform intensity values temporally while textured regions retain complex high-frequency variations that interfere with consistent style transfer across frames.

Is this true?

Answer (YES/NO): NO